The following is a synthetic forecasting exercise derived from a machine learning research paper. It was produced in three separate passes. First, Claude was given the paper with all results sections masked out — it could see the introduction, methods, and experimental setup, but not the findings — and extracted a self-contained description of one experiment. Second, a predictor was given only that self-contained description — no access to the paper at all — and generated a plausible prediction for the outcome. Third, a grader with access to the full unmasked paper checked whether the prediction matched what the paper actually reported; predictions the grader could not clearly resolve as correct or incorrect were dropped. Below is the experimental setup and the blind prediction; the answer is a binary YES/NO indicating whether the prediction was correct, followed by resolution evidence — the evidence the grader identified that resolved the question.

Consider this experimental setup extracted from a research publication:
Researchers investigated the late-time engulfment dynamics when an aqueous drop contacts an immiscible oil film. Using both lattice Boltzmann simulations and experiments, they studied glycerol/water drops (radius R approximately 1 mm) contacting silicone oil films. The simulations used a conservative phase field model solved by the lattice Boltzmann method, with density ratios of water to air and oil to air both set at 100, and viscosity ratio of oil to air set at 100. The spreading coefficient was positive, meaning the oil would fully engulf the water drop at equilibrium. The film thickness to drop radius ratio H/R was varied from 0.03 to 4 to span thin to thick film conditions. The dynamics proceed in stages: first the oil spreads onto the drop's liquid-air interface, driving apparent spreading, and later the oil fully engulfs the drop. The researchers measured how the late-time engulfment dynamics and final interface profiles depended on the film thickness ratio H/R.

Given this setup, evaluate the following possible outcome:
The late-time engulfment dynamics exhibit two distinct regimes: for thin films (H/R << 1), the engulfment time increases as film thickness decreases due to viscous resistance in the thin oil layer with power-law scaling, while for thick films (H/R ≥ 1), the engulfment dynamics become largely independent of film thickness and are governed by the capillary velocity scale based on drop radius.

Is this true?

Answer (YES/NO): NO